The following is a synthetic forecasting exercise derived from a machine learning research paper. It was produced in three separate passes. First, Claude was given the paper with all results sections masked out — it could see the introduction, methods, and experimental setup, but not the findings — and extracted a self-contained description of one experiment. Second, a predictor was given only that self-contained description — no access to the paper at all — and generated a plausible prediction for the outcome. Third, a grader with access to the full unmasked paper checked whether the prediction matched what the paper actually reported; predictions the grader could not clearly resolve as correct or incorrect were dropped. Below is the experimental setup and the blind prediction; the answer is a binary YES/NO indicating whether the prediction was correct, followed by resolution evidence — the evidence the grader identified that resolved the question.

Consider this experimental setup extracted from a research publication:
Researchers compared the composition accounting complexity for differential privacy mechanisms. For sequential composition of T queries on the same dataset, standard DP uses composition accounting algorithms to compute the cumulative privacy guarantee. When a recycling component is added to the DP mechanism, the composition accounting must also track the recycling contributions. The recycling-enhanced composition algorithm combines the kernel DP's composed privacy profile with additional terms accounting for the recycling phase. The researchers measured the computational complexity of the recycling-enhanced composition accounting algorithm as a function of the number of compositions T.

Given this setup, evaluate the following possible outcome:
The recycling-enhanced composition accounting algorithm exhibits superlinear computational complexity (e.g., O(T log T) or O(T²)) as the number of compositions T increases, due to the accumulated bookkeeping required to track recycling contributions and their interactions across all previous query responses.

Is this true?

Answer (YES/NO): NO